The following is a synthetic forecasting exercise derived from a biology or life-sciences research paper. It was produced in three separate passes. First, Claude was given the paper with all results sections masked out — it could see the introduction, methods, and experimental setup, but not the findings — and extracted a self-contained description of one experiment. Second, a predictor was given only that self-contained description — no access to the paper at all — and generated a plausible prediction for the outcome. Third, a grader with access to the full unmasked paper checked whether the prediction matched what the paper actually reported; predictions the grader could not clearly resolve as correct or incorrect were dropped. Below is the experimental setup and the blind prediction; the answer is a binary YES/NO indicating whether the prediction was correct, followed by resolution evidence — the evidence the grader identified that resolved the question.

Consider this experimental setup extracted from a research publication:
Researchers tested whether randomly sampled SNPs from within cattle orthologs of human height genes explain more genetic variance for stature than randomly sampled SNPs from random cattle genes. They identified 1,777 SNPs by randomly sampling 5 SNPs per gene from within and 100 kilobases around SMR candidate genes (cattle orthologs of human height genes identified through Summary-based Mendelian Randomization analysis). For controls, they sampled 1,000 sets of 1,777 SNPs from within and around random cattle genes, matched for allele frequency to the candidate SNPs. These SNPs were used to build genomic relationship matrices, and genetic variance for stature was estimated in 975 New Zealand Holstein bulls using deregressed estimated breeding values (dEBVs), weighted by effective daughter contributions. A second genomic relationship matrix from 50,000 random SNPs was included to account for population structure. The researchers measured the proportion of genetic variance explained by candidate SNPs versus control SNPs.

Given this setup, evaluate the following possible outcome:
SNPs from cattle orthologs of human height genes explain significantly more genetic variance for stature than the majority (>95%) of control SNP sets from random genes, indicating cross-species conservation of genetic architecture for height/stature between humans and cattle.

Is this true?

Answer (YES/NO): NO